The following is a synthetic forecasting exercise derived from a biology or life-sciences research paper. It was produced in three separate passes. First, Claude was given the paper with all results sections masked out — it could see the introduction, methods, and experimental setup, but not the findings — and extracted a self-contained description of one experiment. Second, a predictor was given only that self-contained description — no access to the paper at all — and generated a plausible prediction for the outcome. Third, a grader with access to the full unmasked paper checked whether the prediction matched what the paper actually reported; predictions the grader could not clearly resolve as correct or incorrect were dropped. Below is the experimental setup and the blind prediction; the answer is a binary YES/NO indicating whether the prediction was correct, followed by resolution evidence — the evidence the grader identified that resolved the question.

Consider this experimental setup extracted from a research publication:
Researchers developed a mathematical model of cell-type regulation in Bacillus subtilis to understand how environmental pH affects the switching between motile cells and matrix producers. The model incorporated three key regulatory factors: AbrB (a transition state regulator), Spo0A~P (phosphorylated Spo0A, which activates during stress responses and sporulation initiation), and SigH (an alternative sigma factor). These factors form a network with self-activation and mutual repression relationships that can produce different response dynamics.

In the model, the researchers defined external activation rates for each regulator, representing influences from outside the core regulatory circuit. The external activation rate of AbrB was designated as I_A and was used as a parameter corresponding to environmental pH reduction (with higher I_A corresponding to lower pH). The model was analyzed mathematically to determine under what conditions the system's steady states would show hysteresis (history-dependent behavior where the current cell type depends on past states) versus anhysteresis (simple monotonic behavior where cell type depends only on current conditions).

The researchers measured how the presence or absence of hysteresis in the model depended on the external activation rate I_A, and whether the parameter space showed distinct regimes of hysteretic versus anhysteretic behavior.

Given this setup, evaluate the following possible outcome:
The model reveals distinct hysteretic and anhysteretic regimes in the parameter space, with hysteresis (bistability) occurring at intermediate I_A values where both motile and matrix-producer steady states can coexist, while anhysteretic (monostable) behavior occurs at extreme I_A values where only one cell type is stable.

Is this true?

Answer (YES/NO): YES